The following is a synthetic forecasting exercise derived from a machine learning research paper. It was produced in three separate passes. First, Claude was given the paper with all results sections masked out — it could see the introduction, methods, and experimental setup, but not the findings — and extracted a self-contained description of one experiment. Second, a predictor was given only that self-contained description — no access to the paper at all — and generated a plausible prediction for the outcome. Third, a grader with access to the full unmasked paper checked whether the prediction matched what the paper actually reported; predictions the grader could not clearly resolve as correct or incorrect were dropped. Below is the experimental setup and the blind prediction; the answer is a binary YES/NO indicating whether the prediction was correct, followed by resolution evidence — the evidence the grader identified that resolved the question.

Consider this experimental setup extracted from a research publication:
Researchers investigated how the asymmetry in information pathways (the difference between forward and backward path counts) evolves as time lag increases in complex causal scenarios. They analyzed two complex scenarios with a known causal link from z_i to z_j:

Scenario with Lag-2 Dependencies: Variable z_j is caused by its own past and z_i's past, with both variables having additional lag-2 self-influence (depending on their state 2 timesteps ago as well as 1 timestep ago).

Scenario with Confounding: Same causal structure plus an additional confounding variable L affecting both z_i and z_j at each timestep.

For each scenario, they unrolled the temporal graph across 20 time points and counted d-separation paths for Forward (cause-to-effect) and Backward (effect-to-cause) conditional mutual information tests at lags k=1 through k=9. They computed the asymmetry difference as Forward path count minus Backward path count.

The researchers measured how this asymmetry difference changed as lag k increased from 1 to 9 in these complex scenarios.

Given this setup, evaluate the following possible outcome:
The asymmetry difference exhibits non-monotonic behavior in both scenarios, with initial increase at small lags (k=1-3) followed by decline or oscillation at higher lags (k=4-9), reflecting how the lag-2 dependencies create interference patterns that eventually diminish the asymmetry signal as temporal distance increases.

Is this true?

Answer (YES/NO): NO